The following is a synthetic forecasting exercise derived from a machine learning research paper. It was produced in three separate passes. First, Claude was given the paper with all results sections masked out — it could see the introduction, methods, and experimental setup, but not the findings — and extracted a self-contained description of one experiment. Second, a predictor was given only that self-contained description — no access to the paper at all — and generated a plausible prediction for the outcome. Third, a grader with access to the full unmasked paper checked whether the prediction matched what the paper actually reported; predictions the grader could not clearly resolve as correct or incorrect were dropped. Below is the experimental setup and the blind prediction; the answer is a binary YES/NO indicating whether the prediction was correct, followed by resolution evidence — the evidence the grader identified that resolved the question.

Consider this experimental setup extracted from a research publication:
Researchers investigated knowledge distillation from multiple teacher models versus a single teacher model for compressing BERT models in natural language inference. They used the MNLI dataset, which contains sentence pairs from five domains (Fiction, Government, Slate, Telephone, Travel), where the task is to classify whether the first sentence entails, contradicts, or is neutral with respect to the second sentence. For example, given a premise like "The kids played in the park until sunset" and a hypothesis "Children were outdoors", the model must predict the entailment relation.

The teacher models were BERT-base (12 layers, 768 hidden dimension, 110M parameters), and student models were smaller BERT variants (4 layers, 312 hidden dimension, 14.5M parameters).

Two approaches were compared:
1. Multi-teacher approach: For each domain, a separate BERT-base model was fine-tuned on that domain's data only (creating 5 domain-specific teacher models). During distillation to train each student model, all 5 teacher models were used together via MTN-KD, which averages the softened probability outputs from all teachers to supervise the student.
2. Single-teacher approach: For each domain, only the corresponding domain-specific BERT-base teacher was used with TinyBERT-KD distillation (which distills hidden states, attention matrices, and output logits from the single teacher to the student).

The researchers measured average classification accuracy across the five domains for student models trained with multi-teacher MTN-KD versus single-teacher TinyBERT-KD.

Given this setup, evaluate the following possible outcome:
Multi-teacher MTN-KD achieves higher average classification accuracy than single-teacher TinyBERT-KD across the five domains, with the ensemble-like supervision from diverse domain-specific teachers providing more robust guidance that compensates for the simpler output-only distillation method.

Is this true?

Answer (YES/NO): NO